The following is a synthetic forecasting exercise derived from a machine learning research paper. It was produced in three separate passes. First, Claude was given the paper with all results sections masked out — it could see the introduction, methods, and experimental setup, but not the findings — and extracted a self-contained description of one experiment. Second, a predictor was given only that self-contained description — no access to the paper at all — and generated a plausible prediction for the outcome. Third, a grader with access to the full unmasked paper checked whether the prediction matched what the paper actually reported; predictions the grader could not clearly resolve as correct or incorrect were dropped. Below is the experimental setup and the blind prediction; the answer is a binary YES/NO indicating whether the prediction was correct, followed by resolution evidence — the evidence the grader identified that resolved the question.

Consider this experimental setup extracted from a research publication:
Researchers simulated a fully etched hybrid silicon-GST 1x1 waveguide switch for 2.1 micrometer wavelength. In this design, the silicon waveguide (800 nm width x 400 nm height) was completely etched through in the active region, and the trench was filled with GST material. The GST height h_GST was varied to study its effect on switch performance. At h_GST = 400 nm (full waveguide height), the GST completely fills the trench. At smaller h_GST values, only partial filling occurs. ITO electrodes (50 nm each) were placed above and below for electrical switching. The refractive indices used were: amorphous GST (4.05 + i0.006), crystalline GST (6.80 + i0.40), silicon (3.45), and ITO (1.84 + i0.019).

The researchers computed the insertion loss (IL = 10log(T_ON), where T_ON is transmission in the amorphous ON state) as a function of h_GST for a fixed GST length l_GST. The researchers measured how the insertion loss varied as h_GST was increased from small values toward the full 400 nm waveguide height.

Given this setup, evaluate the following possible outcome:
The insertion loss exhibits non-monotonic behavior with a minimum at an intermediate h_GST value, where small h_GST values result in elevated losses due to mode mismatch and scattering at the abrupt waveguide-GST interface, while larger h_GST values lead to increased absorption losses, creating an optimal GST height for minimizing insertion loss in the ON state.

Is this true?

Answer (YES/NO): NO